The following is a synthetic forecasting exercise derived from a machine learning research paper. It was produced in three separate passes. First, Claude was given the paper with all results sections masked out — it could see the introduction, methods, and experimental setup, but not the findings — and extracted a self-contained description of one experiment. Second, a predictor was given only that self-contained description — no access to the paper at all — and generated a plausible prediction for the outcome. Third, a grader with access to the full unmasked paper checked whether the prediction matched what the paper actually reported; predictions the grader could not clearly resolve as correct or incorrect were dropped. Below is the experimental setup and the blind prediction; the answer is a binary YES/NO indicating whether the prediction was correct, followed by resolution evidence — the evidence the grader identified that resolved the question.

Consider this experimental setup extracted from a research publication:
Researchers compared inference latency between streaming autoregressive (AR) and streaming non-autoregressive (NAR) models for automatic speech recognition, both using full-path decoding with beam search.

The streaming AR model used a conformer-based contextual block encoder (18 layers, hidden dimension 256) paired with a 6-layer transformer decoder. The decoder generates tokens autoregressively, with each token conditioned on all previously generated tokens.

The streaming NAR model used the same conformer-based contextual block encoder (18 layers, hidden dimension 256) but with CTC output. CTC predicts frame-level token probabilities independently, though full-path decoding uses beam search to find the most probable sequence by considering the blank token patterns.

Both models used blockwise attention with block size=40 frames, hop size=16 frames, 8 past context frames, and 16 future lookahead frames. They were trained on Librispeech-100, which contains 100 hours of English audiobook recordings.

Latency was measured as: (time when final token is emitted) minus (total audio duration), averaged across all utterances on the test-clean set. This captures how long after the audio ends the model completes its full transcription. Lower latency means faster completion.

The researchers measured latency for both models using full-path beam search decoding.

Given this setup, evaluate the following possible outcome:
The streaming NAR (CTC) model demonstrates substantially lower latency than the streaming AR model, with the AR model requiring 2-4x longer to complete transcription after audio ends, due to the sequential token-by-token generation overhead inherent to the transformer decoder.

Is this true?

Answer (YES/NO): NO